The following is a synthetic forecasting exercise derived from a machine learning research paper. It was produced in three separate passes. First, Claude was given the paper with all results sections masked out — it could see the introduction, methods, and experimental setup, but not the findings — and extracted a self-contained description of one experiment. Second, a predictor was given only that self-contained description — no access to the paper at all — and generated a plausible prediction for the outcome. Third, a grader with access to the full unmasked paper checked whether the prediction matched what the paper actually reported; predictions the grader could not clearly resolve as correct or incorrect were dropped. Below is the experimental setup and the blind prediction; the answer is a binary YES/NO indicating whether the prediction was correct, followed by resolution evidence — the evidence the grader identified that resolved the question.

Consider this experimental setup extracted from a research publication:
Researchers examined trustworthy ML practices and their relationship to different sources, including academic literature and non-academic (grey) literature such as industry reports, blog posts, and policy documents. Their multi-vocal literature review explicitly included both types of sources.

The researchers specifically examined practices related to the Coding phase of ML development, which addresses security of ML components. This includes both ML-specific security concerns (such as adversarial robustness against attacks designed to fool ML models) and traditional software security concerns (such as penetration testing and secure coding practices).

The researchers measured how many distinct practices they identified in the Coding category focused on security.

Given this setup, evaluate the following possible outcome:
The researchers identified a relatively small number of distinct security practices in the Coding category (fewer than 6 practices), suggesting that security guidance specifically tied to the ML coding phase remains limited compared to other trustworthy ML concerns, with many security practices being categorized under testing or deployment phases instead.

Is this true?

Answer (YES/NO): NO